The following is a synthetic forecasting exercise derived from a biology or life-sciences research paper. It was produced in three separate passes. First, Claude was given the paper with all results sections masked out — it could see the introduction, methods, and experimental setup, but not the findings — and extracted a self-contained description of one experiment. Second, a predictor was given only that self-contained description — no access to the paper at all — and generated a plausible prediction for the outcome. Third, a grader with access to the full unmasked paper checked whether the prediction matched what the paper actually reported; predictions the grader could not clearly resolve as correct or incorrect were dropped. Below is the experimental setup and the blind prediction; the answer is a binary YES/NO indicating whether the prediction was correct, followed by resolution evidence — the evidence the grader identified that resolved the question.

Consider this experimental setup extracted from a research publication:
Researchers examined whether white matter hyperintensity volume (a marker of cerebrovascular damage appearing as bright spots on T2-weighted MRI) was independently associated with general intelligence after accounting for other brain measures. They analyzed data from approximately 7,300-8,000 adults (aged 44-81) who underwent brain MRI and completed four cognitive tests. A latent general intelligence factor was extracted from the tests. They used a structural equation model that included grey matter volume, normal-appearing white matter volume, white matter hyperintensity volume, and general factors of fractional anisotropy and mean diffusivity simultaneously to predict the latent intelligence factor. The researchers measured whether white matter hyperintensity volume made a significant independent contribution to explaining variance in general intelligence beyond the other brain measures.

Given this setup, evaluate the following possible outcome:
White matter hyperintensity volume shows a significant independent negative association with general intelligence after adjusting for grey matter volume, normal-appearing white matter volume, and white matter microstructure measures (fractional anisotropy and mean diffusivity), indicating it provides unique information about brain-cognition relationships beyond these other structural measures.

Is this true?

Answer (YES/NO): YES